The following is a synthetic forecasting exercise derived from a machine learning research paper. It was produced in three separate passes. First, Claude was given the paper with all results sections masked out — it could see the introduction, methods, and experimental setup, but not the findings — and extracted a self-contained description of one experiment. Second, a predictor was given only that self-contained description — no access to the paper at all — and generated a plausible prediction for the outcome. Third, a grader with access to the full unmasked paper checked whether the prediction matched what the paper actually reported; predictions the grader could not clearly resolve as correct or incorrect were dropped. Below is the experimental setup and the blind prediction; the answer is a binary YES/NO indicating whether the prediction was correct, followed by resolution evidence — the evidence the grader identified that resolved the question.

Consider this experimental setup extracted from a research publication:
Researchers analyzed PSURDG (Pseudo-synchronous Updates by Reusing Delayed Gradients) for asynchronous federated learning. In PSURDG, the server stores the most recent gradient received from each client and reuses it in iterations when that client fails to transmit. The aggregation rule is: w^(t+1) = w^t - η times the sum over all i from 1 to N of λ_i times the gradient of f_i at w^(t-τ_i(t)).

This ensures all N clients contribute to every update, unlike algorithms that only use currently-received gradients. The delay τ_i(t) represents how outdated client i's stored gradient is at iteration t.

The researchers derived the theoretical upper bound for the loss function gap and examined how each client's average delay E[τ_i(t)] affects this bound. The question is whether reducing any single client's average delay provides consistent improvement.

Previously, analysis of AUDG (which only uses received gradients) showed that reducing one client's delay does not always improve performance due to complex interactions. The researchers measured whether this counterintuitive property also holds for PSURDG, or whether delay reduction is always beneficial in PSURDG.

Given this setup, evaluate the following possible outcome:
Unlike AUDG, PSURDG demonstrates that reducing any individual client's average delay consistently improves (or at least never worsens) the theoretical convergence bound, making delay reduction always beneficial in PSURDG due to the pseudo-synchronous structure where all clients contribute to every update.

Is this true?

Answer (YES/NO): YES